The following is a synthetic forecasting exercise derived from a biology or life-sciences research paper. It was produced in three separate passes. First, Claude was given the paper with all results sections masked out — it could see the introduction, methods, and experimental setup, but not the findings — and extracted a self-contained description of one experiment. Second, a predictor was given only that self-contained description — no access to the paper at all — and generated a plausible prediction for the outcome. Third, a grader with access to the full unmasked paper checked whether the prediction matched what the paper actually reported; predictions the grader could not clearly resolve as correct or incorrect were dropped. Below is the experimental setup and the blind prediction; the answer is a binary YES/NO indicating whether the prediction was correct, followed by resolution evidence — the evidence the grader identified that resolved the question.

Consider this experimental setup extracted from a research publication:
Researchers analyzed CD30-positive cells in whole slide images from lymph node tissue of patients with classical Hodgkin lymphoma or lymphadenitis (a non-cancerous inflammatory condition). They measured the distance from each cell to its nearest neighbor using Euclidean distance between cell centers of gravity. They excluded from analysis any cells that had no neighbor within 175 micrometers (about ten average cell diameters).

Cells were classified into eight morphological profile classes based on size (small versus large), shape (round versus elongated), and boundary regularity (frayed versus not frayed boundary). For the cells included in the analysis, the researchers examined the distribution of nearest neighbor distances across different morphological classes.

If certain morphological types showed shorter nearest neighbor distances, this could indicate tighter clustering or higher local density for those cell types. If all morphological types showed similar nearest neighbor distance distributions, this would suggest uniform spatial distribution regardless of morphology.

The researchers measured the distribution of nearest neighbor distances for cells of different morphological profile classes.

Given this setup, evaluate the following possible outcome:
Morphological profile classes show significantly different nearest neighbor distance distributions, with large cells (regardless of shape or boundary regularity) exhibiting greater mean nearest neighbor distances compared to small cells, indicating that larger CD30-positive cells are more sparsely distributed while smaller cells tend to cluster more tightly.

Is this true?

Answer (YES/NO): NO